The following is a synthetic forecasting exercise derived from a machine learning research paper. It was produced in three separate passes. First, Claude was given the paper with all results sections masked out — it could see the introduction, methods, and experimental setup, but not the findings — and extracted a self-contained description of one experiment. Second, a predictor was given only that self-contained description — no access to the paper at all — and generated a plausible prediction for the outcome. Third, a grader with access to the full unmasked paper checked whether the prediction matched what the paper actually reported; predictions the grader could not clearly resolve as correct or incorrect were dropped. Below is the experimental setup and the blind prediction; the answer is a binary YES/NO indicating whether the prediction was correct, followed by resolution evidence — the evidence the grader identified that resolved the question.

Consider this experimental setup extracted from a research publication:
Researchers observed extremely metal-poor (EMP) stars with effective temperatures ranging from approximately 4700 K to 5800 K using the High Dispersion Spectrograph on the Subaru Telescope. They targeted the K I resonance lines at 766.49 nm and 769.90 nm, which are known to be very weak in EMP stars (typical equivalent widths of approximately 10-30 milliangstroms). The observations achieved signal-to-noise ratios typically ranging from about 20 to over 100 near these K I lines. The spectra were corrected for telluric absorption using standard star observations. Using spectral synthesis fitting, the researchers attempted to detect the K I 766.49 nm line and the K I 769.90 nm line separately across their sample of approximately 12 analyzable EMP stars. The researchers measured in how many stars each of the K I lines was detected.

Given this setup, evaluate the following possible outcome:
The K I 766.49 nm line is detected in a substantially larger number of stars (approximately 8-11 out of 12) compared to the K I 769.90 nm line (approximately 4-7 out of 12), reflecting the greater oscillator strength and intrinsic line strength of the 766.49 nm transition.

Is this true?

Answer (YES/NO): NO